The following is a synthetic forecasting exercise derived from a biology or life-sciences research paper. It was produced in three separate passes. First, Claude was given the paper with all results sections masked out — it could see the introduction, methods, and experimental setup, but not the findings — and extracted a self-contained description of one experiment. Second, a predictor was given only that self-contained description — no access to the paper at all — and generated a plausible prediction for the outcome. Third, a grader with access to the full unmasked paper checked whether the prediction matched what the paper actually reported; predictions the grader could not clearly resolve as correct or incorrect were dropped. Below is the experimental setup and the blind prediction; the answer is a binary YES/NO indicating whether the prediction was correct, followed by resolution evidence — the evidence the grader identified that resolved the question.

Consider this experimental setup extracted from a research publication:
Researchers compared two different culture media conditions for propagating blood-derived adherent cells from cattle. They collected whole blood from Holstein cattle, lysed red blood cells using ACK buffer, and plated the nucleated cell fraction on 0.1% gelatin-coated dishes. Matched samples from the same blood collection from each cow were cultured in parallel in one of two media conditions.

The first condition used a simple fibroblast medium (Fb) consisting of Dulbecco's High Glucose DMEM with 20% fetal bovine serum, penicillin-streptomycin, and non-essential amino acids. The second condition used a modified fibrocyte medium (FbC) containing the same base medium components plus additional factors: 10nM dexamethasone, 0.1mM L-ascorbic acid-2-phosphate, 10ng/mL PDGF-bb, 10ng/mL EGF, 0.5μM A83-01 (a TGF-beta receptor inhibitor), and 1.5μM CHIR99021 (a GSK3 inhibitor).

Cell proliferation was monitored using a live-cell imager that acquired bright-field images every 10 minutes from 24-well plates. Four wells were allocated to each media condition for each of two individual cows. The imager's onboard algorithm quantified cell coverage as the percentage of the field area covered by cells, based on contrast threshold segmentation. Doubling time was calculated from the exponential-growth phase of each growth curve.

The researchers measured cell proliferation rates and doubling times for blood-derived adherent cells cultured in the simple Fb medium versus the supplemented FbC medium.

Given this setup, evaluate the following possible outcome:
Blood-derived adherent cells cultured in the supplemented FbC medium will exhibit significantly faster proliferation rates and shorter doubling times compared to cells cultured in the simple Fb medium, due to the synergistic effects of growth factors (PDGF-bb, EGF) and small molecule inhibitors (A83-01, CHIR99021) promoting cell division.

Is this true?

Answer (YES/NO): YES